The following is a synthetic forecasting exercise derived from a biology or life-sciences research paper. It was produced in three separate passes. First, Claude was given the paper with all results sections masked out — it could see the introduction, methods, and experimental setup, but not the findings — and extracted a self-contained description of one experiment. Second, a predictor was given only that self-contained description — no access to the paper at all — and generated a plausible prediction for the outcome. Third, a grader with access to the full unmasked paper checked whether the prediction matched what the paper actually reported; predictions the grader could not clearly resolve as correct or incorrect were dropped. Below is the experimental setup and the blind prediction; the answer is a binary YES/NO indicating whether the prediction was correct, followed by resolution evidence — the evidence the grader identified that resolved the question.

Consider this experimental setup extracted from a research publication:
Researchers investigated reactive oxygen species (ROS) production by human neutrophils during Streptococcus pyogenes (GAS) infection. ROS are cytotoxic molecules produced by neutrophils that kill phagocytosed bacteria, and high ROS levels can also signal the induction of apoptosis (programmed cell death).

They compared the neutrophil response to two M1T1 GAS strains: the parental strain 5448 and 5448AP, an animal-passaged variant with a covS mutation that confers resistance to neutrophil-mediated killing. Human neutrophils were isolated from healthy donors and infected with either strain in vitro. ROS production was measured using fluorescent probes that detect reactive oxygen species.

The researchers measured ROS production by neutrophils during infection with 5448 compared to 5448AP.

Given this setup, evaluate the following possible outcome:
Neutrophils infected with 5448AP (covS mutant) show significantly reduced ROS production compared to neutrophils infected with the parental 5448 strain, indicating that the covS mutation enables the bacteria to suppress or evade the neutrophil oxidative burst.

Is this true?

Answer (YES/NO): YES